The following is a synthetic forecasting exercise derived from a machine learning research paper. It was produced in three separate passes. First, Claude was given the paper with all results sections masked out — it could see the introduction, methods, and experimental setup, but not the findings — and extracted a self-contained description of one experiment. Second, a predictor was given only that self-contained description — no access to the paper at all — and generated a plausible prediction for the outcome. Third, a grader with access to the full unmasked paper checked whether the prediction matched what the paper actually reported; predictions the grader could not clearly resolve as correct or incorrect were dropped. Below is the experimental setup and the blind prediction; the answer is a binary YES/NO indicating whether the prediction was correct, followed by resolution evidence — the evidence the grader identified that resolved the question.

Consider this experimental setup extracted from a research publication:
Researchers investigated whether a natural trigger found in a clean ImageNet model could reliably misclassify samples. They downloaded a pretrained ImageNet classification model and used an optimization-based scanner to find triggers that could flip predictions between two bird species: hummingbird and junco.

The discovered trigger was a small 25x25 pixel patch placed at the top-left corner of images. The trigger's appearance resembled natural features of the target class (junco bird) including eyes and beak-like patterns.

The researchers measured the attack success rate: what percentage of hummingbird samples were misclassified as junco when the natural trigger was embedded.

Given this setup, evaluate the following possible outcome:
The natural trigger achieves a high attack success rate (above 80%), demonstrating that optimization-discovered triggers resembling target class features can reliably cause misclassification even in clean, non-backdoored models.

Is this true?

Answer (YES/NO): NO